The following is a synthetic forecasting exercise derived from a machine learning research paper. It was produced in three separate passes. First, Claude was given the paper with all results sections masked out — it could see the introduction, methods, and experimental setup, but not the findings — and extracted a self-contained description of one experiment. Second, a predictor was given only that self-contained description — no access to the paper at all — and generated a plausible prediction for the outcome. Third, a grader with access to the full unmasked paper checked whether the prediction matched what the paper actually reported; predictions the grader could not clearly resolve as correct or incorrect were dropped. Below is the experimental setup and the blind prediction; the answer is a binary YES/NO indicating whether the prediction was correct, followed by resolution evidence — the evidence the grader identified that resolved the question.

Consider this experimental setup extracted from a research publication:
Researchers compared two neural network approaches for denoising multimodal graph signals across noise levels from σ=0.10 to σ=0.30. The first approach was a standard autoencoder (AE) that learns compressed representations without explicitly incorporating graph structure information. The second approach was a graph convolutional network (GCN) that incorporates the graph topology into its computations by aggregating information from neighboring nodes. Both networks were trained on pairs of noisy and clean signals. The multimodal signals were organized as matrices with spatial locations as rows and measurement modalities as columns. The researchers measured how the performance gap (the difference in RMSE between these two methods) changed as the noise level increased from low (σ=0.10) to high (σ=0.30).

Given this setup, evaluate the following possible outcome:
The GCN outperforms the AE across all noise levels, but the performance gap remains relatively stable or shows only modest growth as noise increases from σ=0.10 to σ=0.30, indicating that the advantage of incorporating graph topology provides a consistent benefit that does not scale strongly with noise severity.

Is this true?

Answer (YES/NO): YES